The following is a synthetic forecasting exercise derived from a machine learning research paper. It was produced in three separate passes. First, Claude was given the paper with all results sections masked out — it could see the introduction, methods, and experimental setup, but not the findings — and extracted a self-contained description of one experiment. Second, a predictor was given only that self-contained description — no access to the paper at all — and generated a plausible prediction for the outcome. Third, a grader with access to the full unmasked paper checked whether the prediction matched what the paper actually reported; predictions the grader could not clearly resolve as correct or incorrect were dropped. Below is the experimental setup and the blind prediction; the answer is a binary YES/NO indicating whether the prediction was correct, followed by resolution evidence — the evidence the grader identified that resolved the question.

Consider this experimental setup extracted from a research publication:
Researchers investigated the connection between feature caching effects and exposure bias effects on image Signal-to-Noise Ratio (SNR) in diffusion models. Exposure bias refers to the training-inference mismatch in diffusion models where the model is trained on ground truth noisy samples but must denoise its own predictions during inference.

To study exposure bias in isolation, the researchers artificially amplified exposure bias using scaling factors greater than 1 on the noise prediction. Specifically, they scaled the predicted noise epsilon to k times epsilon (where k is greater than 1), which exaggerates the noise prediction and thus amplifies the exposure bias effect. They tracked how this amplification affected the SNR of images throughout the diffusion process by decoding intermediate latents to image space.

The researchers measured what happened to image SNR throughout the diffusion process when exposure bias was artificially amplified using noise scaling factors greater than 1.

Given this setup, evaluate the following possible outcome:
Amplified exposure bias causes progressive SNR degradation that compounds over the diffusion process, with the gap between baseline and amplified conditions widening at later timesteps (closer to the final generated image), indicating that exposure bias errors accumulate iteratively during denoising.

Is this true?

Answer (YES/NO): NO